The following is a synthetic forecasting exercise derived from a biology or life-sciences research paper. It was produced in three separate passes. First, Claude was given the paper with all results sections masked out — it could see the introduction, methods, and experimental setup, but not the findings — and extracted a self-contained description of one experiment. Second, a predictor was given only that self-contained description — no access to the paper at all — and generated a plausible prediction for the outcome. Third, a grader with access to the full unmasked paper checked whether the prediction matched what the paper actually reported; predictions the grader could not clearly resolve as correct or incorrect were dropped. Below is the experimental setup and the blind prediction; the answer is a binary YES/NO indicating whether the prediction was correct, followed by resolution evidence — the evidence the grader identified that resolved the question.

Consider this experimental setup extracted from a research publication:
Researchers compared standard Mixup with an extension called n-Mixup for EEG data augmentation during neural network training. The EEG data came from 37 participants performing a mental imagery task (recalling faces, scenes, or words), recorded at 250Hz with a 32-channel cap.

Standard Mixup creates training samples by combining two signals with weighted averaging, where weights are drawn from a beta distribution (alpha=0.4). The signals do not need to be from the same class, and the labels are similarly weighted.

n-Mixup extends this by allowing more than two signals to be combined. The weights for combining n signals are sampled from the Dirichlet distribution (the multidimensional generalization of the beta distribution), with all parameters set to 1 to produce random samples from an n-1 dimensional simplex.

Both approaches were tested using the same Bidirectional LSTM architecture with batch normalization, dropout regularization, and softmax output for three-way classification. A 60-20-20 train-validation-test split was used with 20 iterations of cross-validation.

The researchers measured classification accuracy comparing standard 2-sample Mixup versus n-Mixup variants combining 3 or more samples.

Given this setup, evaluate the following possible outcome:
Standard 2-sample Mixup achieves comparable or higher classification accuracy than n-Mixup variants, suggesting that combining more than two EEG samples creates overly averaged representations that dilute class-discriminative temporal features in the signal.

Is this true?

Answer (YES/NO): YES